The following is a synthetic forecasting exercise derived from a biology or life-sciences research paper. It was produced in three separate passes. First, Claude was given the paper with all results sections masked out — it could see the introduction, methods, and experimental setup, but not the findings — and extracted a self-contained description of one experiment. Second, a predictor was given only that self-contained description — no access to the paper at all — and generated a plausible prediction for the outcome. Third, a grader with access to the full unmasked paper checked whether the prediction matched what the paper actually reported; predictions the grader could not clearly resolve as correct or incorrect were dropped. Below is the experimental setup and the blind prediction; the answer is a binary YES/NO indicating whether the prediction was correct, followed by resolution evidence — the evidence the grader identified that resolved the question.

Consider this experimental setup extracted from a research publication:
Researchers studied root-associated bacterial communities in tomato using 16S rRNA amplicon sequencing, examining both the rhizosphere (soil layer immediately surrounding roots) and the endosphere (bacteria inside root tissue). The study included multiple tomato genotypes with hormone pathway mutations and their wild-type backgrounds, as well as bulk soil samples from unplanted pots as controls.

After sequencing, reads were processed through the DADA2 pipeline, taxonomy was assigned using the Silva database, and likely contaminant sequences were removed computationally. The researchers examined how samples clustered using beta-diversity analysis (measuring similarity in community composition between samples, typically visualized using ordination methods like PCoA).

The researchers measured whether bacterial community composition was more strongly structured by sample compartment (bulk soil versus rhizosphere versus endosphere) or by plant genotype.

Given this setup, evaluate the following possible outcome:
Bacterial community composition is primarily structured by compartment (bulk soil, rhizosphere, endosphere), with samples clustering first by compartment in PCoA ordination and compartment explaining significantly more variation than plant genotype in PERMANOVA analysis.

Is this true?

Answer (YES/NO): YES